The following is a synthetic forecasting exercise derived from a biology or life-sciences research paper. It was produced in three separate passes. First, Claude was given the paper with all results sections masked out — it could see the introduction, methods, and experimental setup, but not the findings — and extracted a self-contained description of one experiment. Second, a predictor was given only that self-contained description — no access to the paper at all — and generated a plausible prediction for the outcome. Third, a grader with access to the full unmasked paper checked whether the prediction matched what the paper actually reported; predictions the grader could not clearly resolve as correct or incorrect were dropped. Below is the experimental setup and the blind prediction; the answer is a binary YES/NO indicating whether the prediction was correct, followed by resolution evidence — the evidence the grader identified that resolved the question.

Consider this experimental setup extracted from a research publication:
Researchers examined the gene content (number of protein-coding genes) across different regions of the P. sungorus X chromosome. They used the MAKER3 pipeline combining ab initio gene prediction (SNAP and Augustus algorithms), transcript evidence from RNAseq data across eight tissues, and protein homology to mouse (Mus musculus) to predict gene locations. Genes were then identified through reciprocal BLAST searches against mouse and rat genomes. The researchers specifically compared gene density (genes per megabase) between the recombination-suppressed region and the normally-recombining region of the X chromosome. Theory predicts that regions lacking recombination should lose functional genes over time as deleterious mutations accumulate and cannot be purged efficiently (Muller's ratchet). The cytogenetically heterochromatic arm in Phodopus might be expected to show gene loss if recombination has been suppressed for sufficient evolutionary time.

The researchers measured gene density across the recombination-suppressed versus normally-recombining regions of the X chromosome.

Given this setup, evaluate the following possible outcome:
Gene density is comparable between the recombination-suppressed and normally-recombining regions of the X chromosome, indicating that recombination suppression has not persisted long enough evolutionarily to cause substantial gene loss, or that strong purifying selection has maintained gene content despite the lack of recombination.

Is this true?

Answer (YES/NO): NO